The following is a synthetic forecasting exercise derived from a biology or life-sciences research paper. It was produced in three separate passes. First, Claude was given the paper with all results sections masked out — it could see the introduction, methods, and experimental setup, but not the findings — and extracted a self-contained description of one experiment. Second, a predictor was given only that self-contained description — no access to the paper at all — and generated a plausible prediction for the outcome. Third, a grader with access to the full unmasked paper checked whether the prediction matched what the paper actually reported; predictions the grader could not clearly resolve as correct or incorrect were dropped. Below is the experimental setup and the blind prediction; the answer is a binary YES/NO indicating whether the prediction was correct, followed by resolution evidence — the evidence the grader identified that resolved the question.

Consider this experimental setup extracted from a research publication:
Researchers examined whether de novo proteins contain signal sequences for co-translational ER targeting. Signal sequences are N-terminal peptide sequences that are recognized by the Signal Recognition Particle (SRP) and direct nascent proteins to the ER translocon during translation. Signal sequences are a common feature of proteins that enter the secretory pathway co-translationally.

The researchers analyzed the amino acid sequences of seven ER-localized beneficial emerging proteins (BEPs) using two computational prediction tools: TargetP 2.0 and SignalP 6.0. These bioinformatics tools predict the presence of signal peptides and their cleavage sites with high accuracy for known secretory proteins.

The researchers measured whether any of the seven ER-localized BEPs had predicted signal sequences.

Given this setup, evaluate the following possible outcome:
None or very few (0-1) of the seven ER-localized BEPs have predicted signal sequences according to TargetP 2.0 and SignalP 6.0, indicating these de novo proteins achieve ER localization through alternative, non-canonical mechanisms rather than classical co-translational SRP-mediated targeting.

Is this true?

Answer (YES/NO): YES